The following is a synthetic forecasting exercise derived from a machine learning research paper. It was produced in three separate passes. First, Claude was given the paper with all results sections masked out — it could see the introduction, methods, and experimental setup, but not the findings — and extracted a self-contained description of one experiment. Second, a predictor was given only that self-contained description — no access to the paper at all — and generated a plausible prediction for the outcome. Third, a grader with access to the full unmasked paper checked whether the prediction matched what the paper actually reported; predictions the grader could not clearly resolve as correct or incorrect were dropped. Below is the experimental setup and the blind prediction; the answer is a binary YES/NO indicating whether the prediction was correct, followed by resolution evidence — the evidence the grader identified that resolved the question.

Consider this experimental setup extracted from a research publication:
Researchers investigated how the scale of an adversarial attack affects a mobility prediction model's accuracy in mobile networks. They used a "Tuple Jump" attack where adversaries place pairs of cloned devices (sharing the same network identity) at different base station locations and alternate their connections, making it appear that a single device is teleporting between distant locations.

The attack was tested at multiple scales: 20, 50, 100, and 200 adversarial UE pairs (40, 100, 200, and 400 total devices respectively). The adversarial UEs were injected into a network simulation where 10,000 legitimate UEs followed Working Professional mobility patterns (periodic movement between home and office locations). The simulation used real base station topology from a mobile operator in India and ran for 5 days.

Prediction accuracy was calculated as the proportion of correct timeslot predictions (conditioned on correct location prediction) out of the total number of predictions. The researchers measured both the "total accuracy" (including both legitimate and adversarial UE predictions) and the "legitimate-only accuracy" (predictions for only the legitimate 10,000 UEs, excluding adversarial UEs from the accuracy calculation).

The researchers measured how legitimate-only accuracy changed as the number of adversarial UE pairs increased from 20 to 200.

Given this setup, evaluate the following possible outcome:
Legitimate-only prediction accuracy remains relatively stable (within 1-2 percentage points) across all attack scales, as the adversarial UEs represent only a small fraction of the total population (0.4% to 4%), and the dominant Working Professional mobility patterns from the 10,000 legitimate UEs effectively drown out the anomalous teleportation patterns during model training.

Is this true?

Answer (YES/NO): YES